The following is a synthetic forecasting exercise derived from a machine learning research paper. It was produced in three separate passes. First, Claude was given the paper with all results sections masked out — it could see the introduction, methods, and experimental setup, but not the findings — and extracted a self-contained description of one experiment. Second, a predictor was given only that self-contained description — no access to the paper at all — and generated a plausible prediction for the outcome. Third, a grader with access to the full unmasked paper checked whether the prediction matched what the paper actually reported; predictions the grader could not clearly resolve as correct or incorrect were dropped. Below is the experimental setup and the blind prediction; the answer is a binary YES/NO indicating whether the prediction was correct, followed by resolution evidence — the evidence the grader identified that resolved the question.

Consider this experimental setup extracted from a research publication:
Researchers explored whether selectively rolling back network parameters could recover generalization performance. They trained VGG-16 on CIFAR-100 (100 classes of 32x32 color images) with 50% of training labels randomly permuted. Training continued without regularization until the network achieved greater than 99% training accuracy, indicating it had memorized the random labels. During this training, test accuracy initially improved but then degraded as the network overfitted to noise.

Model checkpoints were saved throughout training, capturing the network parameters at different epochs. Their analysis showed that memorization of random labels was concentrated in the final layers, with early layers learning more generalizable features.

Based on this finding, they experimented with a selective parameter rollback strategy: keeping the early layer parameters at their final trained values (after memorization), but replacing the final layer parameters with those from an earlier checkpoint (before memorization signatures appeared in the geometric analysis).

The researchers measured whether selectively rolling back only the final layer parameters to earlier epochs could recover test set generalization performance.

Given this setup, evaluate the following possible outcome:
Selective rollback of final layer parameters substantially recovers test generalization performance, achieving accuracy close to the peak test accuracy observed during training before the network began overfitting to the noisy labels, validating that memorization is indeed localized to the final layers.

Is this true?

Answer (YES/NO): YES